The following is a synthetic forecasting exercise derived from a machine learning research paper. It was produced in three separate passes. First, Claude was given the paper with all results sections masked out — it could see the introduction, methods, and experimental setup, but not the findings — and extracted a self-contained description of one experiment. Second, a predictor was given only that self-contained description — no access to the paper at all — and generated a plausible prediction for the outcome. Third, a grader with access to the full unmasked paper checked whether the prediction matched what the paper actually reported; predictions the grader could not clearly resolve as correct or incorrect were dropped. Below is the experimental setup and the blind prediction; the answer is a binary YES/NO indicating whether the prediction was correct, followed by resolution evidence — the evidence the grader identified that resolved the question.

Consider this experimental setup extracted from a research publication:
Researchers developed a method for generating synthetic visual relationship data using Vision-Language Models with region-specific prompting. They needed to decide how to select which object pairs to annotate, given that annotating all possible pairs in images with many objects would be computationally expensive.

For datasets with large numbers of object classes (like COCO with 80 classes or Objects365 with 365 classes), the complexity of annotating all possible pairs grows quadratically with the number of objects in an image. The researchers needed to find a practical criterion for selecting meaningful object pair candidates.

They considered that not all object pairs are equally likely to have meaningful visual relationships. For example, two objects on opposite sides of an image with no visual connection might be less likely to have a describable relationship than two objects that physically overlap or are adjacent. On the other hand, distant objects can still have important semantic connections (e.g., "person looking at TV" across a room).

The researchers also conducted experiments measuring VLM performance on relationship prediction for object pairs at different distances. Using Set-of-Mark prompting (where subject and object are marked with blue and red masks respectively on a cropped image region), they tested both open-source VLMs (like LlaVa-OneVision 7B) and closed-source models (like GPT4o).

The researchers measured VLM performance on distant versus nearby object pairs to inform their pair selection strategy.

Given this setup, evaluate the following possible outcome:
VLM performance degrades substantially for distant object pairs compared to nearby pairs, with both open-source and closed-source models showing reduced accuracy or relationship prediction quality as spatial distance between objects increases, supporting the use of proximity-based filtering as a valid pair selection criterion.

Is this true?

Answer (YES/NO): NO